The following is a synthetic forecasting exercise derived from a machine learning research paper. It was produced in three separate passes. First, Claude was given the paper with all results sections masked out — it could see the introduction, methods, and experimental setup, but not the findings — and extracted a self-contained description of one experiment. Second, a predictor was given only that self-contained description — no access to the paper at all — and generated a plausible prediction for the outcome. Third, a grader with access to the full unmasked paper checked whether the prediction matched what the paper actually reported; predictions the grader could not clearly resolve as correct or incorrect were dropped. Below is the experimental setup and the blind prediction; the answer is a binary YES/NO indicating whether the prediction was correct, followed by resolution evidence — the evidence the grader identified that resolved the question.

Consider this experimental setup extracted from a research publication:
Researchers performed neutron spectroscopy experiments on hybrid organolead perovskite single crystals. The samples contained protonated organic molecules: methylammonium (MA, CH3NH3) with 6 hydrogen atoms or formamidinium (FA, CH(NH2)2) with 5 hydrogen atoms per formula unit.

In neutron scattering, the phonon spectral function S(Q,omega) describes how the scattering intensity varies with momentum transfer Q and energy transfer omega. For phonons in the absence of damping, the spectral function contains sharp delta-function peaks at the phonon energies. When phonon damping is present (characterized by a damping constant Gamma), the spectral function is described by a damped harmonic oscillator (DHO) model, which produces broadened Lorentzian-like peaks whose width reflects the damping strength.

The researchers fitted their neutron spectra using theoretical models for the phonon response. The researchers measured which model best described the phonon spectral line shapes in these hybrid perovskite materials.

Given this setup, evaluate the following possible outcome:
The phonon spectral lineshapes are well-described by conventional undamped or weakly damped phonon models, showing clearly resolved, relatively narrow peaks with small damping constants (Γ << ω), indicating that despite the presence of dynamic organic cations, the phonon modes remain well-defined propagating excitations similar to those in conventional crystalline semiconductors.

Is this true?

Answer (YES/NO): NO